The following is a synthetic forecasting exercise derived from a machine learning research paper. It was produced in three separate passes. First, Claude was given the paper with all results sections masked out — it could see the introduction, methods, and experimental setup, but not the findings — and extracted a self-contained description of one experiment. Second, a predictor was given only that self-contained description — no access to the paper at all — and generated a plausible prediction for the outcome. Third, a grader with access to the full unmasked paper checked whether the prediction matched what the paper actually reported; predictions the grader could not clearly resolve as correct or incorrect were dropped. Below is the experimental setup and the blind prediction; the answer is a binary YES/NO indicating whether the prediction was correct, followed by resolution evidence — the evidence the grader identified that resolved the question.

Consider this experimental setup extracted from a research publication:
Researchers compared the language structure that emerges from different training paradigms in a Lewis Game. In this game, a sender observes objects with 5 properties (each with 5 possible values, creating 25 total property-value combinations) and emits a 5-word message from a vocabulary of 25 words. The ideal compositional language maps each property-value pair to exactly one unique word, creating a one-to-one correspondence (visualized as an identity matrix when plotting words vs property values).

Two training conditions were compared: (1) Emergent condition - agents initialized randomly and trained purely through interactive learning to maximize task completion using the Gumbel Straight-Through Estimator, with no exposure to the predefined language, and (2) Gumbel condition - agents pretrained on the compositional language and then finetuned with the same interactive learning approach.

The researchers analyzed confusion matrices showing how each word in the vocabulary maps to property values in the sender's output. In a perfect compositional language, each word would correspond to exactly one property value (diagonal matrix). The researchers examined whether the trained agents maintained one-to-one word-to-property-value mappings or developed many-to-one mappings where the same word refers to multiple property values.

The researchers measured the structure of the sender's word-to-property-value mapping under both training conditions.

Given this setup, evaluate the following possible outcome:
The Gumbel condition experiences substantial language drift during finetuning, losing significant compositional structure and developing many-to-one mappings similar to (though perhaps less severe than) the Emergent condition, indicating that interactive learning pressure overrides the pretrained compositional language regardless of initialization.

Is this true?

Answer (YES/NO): NO